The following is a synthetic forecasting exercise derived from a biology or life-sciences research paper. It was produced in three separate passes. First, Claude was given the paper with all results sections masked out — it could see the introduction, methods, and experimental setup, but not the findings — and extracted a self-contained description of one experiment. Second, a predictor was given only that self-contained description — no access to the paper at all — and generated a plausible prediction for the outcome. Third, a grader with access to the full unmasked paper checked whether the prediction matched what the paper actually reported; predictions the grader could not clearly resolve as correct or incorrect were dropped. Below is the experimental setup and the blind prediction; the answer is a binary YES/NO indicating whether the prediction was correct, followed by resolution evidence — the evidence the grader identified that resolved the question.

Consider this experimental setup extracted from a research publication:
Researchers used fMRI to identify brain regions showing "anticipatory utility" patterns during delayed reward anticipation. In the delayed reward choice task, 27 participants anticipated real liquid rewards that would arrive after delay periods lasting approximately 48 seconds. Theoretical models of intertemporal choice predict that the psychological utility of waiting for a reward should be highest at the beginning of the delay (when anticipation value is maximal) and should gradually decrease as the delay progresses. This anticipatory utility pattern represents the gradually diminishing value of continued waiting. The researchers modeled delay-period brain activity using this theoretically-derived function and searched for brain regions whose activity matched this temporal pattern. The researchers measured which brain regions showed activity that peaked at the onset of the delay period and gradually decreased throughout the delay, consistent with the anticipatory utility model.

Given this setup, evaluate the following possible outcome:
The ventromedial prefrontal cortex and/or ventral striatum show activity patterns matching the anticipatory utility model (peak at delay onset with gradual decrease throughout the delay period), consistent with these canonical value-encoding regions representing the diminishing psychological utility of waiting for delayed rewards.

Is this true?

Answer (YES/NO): NO